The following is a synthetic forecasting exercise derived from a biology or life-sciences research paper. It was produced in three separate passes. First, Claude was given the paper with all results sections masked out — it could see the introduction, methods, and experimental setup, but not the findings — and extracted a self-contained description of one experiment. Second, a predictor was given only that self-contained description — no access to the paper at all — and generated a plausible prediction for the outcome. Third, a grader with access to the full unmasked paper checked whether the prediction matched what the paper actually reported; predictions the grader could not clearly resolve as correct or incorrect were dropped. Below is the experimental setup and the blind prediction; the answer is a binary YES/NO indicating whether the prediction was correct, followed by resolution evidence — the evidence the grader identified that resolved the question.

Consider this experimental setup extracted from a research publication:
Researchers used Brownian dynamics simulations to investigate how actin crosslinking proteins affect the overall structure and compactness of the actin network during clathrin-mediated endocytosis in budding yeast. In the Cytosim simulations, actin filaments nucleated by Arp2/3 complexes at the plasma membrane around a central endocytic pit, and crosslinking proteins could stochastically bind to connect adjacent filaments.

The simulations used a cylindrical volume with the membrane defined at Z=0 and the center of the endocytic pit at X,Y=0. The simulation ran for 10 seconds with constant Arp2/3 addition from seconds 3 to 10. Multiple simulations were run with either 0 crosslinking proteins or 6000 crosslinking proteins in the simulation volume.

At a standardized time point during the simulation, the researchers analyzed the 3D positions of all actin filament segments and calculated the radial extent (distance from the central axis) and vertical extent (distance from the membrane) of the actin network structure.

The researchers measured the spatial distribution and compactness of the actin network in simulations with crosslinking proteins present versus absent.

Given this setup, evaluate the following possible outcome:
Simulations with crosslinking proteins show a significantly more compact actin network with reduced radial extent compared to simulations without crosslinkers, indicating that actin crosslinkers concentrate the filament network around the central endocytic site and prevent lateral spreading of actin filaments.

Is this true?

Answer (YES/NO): YES